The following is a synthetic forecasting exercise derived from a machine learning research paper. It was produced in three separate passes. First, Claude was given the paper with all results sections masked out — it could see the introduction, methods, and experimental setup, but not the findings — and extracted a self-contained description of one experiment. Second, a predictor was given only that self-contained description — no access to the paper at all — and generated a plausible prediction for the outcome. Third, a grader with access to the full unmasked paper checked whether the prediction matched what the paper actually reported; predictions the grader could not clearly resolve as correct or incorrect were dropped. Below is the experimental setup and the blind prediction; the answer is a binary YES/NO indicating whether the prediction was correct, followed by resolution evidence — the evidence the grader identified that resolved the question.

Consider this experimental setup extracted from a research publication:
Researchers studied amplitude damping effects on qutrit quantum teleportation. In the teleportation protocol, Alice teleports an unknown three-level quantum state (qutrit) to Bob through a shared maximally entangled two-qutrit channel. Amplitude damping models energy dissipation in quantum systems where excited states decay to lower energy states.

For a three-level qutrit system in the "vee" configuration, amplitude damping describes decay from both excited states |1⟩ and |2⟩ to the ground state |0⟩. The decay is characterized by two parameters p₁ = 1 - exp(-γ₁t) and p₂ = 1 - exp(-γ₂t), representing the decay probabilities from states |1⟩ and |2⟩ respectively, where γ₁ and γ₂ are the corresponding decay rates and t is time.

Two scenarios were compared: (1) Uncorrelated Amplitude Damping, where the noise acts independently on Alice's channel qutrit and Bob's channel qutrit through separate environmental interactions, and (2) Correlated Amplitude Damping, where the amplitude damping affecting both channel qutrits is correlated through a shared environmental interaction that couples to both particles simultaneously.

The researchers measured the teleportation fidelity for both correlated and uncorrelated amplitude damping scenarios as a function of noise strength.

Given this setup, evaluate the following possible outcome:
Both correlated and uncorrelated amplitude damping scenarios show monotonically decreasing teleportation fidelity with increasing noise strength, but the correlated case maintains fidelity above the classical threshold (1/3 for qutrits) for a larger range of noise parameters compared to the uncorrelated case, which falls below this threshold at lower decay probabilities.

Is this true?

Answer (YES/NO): NO